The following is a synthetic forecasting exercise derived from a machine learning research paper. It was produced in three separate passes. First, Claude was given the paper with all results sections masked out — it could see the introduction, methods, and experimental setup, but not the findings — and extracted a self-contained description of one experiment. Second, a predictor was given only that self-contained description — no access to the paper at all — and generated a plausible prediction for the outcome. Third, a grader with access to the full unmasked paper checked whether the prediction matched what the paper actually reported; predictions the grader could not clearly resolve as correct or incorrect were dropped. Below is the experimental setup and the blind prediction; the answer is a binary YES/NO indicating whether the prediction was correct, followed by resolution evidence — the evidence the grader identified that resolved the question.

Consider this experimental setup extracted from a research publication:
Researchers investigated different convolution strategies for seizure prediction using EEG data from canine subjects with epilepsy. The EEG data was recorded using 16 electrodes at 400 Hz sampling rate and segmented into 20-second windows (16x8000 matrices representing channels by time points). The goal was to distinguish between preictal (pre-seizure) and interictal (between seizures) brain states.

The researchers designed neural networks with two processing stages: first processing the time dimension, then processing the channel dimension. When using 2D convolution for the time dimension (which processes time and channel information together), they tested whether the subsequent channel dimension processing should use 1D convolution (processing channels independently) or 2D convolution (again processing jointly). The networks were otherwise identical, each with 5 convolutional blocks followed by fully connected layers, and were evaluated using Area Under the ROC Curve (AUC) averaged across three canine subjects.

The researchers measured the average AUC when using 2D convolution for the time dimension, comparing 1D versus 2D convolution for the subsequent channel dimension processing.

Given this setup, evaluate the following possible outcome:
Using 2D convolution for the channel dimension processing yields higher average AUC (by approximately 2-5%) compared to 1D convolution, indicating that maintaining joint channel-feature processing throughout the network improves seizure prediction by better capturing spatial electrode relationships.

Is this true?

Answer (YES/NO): YES